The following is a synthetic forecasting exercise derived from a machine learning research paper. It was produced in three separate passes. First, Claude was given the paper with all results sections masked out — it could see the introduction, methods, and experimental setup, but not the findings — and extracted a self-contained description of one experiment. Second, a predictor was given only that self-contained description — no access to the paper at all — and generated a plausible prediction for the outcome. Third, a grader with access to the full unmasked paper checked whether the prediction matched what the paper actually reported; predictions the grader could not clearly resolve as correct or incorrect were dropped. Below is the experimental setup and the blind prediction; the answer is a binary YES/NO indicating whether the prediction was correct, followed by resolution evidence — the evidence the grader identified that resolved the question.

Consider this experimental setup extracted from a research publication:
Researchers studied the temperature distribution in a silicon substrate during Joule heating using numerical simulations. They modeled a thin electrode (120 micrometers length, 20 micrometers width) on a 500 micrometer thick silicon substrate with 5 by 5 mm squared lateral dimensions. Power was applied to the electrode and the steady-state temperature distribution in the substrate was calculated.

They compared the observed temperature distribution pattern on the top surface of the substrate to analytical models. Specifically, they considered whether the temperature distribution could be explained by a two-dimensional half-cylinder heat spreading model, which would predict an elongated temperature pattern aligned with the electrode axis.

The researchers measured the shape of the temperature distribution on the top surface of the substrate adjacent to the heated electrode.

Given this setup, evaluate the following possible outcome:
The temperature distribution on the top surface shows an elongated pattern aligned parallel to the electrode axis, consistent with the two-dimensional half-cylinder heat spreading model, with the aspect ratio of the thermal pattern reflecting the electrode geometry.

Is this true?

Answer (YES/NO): NO